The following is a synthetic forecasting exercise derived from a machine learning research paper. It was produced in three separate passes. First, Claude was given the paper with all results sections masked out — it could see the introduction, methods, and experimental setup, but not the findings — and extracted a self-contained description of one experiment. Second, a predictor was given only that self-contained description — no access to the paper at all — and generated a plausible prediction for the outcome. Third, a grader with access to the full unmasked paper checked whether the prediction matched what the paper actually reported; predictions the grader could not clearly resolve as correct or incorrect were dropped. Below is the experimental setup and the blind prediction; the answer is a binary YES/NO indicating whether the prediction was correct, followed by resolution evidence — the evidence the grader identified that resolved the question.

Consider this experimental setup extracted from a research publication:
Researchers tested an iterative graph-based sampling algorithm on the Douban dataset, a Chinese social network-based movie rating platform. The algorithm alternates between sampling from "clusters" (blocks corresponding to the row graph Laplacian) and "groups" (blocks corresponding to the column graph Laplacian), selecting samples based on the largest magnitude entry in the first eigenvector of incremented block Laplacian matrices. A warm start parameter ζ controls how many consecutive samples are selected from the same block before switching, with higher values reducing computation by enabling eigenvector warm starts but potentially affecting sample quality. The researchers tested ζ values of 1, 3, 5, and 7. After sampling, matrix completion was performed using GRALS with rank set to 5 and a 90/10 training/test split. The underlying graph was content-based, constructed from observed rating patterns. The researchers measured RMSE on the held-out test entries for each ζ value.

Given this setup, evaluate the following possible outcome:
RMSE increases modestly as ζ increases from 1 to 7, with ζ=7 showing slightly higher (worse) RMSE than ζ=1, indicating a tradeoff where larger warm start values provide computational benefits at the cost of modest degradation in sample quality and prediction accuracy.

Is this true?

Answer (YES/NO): YES